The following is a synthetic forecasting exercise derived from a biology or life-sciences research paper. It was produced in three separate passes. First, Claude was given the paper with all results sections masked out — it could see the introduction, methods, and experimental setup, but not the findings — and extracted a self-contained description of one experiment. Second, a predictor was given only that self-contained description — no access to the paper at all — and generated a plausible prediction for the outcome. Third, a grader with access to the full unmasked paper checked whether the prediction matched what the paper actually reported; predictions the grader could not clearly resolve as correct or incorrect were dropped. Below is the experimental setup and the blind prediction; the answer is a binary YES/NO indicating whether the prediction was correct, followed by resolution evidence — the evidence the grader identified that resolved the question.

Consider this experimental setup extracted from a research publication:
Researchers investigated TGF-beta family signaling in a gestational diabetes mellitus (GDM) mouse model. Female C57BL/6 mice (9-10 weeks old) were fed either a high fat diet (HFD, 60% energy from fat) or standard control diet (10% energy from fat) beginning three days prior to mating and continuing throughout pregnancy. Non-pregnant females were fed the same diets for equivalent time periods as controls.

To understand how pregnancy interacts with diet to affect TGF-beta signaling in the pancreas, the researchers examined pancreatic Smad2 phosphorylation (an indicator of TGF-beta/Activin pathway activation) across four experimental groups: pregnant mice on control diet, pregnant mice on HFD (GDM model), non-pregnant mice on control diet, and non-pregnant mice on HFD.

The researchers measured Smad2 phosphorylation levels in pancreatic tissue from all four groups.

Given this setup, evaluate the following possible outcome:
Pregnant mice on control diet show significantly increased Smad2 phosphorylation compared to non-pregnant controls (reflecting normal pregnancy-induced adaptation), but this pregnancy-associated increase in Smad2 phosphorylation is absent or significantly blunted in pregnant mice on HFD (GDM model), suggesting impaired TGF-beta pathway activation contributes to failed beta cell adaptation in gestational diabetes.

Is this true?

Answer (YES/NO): NO